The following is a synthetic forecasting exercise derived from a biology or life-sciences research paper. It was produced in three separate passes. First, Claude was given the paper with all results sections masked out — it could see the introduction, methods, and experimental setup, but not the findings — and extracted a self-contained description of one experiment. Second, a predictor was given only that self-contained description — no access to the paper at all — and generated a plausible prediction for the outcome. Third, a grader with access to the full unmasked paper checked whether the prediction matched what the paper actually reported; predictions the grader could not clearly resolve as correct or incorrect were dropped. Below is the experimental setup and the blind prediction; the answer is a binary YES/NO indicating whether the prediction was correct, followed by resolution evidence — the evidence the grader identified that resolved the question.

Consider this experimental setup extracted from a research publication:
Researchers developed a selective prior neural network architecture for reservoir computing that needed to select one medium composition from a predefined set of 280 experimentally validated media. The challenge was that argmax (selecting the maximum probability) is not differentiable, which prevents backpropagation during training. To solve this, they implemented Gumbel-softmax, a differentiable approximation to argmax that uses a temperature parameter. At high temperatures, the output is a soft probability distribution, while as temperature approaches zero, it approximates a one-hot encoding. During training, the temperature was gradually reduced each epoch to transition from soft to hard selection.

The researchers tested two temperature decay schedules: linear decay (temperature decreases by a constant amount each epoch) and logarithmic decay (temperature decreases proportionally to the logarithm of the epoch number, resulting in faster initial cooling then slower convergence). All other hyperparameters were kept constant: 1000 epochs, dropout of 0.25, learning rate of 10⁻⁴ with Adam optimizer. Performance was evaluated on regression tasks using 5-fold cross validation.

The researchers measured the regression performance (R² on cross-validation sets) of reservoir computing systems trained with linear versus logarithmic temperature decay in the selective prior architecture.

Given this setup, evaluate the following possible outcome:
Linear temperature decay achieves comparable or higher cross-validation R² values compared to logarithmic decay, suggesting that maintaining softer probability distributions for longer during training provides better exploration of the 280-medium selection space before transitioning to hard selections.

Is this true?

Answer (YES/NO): NO